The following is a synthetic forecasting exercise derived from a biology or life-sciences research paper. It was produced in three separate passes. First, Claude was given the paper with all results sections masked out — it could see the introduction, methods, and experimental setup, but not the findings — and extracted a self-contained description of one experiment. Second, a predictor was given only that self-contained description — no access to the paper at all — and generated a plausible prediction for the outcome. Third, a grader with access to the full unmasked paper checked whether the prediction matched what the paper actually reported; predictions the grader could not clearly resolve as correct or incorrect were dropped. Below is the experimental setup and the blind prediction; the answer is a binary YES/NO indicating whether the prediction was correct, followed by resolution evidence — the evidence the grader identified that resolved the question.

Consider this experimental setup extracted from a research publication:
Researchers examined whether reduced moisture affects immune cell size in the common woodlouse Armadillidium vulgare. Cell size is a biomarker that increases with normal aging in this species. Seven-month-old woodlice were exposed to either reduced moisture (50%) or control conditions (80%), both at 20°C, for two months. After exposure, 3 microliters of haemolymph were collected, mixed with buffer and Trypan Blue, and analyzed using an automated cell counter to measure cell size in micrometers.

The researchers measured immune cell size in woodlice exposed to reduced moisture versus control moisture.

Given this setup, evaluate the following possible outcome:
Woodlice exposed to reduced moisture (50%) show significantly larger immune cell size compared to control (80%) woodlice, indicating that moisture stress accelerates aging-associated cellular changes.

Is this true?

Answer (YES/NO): NO